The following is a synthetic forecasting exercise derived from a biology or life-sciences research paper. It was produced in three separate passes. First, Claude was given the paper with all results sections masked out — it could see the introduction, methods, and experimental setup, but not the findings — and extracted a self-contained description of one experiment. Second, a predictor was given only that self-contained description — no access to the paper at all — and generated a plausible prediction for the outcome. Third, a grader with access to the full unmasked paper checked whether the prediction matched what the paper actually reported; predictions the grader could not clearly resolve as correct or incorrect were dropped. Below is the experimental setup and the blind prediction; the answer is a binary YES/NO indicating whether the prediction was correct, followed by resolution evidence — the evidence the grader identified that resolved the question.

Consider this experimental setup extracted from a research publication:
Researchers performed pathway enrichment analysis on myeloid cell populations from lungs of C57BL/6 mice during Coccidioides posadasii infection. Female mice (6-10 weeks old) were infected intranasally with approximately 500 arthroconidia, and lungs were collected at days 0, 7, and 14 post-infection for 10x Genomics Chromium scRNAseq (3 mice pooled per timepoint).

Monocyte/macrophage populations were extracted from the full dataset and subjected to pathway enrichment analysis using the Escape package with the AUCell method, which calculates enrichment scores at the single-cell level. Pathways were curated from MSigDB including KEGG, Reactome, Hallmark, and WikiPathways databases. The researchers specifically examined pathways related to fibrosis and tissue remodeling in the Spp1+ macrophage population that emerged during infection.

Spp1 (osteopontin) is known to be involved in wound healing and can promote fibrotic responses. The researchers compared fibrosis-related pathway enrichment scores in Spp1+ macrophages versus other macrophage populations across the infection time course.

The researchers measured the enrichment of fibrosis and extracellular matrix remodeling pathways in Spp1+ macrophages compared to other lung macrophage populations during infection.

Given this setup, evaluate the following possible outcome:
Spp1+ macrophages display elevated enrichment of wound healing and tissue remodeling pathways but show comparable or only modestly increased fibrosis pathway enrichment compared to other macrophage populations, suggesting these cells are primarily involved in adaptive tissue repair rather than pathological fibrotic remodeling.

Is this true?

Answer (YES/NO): NO